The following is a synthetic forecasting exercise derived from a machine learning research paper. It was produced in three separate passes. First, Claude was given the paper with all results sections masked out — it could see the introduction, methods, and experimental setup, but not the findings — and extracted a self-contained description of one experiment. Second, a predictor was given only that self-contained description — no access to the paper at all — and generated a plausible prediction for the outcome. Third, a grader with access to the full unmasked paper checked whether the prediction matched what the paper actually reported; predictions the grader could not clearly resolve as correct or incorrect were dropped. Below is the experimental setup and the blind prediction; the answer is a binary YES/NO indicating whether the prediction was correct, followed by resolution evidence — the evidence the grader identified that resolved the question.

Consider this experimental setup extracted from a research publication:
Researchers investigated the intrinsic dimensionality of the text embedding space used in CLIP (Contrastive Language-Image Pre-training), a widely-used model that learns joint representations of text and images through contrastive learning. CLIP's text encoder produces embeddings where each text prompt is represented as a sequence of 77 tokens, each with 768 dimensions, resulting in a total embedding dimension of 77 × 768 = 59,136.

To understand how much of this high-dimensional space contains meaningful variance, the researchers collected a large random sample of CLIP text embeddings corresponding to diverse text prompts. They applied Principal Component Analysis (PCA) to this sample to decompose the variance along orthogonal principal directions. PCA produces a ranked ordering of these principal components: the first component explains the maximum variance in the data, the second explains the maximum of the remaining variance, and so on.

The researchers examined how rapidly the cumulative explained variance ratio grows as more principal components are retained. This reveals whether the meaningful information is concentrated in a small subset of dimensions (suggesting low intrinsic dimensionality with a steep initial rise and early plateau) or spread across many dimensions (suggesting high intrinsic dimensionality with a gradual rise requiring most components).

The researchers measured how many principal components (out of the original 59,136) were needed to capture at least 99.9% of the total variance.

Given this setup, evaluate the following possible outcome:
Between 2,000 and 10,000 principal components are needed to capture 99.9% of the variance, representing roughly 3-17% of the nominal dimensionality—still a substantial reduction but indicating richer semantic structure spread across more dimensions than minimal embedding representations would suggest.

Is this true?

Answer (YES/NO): NO